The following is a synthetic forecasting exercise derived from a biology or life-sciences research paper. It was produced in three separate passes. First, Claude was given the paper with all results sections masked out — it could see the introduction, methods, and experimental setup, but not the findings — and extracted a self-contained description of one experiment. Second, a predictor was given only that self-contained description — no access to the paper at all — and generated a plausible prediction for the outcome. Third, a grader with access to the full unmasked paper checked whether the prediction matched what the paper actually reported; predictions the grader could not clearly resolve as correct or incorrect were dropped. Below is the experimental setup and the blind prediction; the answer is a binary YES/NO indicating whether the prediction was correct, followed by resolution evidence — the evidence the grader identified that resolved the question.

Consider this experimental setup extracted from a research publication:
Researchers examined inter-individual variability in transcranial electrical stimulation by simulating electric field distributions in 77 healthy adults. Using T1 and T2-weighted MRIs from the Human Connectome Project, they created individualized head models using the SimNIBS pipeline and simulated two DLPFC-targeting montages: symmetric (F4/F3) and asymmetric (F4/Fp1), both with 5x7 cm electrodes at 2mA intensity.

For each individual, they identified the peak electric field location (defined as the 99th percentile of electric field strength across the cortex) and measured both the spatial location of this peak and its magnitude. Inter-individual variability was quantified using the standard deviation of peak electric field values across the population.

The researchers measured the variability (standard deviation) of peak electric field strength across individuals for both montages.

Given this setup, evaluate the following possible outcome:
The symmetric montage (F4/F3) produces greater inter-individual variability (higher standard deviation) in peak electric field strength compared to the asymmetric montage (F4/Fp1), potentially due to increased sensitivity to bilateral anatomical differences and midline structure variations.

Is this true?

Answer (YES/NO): YES